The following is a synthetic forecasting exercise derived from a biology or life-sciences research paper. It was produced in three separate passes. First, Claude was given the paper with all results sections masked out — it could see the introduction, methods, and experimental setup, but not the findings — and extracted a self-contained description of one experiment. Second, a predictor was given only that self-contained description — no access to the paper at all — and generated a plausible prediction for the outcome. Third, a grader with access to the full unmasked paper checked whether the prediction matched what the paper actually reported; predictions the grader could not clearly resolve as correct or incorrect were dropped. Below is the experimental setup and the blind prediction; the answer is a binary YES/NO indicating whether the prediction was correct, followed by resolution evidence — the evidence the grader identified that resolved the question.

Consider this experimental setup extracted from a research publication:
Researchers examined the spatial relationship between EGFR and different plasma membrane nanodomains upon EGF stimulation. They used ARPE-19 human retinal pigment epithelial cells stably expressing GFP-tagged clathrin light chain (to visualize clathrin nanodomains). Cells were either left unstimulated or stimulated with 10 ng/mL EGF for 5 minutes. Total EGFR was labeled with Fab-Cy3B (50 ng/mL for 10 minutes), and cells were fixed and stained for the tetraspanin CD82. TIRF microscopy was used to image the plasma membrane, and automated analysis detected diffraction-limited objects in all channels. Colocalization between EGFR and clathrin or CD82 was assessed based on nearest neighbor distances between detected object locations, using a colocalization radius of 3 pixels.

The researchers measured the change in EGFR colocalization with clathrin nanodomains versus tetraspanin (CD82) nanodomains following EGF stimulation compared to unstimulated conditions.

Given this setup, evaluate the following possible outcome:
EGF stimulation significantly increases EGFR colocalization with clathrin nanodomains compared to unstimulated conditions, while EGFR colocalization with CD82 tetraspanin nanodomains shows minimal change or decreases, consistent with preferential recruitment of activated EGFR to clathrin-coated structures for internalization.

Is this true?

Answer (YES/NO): YES